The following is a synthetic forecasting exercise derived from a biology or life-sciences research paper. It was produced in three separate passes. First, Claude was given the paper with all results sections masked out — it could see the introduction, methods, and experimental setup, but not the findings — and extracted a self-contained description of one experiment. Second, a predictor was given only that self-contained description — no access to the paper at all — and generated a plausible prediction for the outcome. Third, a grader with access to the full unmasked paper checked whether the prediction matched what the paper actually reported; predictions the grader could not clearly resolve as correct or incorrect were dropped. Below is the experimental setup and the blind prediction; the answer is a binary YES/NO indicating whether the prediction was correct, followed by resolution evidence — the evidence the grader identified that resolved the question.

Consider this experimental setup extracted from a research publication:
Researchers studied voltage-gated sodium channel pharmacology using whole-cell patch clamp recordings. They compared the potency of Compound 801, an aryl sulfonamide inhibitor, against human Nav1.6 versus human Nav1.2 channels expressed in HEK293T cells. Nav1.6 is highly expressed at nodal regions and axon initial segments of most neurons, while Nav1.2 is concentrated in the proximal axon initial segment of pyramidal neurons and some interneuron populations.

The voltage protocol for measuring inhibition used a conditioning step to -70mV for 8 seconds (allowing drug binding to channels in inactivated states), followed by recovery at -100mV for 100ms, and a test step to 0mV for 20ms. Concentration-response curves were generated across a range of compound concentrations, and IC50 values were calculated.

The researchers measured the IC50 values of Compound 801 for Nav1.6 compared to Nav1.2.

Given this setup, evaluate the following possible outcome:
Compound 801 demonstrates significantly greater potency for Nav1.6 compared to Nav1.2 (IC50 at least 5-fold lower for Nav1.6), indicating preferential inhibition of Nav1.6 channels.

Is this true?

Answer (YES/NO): NO